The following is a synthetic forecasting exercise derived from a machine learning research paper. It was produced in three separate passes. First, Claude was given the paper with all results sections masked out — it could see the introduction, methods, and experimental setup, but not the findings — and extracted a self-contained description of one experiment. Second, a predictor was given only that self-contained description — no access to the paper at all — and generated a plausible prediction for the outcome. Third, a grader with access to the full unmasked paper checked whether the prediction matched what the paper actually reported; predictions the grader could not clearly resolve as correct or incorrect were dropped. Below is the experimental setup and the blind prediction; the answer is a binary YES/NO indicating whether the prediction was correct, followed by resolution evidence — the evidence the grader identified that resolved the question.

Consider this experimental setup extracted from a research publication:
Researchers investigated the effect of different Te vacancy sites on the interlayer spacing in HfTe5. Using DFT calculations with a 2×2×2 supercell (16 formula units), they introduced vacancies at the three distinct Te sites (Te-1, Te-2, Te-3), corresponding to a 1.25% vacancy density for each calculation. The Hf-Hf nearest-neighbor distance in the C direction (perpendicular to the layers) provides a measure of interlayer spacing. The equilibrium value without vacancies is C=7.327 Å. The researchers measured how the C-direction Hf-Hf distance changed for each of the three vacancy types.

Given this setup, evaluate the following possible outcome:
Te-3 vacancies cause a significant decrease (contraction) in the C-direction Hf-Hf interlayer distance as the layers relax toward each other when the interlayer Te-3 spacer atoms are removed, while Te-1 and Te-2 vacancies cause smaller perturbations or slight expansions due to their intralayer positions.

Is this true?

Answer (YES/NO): NO